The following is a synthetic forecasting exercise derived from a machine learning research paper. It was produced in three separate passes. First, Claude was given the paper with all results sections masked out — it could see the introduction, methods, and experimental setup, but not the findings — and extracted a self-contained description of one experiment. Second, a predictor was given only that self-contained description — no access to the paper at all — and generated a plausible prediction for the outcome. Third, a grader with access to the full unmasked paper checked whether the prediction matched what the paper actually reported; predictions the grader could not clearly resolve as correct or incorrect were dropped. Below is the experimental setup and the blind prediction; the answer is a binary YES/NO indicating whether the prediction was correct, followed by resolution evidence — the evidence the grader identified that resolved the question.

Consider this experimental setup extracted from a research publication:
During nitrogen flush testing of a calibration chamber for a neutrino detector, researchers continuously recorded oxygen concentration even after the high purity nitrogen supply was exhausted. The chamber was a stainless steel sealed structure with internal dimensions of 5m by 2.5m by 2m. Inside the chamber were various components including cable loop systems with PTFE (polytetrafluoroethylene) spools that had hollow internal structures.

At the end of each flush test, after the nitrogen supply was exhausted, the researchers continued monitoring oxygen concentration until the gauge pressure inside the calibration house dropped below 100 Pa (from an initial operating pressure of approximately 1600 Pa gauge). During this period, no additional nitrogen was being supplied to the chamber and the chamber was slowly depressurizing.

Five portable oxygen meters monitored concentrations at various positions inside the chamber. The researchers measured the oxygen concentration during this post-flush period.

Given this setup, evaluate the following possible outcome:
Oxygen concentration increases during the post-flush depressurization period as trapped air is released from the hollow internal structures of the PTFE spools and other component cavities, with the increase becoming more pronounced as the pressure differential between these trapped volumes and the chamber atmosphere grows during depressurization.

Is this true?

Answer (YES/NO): YES